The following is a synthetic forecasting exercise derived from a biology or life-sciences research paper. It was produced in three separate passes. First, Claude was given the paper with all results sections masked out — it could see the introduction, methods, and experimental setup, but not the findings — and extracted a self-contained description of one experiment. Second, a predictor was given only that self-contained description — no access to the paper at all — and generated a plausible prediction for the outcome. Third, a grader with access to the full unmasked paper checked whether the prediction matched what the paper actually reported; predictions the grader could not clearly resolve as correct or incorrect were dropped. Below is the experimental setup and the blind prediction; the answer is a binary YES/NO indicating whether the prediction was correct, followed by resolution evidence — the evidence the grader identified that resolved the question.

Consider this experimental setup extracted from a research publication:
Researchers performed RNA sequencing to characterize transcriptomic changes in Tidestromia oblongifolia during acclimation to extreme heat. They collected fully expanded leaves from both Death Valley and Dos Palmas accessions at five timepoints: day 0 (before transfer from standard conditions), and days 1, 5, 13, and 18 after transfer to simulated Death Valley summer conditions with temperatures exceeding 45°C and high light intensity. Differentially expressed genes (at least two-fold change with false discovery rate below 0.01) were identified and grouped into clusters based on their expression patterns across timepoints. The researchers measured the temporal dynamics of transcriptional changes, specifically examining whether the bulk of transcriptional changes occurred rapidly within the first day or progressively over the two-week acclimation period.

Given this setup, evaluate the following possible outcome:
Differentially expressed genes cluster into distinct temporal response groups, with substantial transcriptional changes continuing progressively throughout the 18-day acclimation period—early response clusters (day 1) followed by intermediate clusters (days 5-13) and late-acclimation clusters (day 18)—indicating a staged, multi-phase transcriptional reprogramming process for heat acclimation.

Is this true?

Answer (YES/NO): NO